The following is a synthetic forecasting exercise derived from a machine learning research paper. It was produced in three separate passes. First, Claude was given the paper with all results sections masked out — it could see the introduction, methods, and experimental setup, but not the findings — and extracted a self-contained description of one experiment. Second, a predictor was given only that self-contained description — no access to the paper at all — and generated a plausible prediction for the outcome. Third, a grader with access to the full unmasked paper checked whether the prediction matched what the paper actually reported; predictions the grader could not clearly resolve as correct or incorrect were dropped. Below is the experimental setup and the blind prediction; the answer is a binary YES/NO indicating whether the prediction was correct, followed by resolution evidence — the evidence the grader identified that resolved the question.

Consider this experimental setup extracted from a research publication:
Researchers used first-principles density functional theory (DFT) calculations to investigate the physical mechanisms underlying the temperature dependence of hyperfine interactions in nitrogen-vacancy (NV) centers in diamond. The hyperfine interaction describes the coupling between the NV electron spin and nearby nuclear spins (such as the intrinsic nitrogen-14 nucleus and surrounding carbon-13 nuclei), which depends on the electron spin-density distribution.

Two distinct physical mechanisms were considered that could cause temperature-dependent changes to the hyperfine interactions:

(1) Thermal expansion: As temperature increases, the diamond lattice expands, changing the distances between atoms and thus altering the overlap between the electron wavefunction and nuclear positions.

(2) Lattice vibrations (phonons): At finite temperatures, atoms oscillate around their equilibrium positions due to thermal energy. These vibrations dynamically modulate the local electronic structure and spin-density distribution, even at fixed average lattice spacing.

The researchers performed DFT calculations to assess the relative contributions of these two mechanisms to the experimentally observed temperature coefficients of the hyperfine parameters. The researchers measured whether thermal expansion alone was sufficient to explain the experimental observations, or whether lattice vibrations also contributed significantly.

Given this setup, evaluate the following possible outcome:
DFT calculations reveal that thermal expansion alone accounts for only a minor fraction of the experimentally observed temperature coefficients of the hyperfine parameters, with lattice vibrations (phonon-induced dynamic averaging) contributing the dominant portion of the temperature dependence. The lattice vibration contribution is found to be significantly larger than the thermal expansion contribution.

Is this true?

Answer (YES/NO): NO